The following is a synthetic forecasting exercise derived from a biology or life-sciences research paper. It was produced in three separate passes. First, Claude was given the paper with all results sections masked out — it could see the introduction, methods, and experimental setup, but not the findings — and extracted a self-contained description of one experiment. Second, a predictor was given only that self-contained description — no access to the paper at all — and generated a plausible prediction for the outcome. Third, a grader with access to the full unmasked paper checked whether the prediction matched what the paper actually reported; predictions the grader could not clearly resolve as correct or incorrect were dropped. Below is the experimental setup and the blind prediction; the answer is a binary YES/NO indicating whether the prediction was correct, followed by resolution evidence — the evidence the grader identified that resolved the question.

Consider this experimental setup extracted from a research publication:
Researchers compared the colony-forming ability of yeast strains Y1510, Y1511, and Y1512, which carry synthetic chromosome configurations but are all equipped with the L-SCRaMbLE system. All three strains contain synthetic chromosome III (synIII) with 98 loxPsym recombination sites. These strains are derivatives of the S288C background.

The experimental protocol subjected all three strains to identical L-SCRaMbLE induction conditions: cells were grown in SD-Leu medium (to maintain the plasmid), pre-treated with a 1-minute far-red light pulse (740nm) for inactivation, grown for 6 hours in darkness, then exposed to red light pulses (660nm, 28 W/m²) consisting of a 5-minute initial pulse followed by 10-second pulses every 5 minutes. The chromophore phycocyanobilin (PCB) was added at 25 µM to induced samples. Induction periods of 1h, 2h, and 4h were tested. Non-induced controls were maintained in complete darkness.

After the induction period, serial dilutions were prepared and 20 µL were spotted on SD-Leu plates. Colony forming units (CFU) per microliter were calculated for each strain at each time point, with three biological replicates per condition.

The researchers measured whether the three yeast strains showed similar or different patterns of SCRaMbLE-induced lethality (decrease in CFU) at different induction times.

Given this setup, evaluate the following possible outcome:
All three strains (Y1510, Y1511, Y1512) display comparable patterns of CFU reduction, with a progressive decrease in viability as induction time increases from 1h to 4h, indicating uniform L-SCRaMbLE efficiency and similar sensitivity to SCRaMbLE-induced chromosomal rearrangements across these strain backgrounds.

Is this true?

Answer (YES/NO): NO